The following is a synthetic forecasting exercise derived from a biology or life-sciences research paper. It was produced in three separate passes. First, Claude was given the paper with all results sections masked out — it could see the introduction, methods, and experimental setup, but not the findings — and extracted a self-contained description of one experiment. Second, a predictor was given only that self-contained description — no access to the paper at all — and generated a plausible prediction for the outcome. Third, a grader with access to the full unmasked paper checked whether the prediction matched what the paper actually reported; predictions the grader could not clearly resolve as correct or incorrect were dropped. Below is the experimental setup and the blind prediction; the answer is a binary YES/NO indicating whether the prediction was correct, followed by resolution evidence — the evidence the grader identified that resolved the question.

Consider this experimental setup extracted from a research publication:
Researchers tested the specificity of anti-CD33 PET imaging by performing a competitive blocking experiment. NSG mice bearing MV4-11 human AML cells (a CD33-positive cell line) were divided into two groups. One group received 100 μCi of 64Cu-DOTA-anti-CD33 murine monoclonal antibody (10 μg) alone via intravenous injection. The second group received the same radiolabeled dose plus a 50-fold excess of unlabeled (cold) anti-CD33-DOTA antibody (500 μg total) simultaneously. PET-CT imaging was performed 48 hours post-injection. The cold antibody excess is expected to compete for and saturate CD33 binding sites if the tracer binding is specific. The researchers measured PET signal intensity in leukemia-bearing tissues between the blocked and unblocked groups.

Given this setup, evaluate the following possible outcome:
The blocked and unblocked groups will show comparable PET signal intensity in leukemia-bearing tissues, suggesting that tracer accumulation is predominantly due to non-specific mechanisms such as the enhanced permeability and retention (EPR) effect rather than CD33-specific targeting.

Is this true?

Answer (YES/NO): NO